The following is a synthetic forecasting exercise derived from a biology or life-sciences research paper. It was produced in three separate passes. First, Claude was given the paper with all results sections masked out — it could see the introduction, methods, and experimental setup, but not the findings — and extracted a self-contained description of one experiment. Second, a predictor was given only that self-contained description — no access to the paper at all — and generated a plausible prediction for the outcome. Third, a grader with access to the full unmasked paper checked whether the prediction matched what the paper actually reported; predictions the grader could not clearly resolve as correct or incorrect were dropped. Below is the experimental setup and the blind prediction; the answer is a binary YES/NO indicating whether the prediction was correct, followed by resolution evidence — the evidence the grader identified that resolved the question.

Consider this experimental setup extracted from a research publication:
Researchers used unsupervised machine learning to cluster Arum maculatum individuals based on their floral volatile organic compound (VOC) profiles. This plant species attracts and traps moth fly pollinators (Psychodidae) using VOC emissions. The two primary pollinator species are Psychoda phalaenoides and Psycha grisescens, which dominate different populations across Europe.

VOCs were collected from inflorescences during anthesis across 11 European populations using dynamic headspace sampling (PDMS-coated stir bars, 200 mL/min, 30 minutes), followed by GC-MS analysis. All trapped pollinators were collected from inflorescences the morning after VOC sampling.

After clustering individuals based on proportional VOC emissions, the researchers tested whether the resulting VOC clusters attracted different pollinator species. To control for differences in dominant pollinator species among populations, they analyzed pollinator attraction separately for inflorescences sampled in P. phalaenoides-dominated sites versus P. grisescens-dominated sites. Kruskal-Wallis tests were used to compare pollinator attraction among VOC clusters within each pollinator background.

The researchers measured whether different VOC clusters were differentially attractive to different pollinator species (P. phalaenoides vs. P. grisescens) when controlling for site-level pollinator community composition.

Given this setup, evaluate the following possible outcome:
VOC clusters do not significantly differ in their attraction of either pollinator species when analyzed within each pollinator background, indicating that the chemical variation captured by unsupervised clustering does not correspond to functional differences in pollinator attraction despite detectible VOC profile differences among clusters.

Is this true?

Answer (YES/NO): YES